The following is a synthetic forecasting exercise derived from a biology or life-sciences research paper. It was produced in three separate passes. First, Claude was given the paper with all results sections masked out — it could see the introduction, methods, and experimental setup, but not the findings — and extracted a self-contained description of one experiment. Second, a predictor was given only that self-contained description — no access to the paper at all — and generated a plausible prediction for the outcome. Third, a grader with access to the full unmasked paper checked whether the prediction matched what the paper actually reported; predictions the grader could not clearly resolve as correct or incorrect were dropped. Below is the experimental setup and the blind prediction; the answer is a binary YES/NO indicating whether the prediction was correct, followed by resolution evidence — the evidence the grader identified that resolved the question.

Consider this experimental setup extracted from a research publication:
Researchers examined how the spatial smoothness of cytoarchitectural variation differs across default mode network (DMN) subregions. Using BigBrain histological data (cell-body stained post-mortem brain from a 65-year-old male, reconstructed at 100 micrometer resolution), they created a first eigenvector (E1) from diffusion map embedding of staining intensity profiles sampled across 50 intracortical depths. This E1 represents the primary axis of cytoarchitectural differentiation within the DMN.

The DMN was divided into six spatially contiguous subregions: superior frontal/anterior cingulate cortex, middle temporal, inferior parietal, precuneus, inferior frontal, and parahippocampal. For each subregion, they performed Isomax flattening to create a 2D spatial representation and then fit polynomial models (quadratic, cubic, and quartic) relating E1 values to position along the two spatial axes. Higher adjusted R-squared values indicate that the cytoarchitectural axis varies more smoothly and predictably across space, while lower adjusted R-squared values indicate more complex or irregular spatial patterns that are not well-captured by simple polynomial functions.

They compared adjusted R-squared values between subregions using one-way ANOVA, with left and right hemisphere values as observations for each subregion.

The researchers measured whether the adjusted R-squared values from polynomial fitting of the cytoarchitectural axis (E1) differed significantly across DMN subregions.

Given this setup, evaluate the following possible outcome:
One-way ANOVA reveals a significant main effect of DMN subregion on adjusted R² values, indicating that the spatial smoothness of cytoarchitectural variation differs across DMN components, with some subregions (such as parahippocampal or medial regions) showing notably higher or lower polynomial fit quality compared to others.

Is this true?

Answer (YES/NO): YES